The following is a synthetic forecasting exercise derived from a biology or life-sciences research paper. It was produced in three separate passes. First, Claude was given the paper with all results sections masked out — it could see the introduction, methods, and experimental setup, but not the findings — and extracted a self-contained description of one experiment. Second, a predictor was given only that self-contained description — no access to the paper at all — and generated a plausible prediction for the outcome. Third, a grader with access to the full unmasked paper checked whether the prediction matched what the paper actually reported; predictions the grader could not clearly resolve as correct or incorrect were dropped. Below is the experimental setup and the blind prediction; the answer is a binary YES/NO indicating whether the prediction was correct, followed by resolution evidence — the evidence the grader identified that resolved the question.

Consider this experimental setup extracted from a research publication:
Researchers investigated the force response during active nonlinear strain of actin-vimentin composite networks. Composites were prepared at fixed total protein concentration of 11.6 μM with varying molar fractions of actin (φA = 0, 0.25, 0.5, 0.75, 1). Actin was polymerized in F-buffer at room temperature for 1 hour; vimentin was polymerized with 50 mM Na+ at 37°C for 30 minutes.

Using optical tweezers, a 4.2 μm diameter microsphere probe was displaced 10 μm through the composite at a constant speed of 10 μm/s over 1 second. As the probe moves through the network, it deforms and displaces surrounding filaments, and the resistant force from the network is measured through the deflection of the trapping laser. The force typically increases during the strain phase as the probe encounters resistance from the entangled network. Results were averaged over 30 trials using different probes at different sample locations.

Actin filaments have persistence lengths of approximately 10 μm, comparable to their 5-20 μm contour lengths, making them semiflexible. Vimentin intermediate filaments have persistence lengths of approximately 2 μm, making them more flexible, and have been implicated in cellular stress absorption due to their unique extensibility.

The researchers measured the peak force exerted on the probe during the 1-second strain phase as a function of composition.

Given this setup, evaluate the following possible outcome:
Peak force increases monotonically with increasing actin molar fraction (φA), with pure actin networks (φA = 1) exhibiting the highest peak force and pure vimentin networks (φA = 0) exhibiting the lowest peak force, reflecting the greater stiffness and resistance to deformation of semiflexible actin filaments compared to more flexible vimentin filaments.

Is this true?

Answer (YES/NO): YES